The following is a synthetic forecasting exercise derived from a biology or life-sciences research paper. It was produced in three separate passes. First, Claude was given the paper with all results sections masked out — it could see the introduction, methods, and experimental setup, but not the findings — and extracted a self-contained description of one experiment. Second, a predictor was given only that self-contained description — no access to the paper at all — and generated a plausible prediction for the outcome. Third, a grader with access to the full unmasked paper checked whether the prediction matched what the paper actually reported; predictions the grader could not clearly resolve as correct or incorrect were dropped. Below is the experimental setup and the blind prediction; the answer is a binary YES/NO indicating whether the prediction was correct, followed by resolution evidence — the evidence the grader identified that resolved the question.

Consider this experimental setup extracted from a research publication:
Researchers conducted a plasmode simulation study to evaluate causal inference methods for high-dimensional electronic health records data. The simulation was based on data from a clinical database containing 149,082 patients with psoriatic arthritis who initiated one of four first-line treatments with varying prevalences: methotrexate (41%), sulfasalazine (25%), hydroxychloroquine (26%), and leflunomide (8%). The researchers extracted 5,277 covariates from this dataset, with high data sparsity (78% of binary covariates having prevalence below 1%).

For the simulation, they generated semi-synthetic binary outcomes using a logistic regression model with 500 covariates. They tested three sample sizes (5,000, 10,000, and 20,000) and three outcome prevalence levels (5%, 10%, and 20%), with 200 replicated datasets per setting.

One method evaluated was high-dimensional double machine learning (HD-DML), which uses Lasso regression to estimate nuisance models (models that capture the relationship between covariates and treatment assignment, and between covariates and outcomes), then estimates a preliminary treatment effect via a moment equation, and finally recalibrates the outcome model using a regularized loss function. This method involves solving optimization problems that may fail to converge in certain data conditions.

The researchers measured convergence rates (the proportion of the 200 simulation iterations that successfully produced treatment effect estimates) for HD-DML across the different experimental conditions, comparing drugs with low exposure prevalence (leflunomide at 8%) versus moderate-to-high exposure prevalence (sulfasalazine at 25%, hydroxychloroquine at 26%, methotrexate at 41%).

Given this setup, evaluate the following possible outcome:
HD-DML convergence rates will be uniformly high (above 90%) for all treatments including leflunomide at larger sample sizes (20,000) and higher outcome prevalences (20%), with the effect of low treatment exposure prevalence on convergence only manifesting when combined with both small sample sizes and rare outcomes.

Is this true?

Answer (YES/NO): NO